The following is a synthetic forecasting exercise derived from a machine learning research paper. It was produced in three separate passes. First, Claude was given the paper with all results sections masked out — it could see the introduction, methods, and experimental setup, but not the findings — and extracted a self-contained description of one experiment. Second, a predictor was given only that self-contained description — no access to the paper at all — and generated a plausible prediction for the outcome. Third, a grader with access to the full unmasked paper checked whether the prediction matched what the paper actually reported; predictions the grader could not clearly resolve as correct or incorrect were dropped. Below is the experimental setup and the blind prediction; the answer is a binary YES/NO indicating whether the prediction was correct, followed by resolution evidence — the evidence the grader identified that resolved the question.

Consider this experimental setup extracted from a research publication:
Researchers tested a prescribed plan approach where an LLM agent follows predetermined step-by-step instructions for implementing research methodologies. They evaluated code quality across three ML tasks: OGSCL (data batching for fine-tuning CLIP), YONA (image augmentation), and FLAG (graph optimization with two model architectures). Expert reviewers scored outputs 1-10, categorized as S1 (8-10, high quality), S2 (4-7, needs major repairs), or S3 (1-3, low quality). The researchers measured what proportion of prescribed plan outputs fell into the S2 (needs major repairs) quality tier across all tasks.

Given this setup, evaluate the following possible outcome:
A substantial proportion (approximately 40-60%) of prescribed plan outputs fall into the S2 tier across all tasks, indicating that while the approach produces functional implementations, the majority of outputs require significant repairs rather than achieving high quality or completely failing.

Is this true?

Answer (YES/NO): NO